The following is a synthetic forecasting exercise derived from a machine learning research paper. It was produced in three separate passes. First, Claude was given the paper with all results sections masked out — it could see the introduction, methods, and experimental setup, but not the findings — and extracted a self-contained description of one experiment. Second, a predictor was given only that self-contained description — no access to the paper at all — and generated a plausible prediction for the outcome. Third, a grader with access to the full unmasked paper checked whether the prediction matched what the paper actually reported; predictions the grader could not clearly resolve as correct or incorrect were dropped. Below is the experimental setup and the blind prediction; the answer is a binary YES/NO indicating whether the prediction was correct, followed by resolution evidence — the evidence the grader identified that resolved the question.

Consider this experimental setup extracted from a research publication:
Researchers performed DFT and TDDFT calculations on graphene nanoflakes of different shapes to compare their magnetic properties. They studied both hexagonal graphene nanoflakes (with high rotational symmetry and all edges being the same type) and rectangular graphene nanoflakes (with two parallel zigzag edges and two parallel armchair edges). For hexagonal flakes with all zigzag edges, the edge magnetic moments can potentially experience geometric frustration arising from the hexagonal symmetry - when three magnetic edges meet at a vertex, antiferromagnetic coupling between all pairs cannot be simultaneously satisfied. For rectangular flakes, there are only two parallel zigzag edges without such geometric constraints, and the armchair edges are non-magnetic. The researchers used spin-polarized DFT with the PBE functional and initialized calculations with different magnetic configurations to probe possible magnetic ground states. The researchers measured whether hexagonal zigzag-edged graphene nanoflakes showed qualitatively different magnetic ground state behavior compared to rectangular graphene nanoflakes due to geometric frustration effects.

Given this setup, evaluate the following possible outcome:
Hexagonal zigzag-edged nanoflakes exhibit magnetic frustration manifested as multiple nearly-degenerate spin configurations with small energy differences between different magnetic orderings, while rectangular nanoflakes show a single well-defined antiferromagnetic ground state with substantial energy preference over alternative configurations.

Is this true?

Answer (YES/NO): NO